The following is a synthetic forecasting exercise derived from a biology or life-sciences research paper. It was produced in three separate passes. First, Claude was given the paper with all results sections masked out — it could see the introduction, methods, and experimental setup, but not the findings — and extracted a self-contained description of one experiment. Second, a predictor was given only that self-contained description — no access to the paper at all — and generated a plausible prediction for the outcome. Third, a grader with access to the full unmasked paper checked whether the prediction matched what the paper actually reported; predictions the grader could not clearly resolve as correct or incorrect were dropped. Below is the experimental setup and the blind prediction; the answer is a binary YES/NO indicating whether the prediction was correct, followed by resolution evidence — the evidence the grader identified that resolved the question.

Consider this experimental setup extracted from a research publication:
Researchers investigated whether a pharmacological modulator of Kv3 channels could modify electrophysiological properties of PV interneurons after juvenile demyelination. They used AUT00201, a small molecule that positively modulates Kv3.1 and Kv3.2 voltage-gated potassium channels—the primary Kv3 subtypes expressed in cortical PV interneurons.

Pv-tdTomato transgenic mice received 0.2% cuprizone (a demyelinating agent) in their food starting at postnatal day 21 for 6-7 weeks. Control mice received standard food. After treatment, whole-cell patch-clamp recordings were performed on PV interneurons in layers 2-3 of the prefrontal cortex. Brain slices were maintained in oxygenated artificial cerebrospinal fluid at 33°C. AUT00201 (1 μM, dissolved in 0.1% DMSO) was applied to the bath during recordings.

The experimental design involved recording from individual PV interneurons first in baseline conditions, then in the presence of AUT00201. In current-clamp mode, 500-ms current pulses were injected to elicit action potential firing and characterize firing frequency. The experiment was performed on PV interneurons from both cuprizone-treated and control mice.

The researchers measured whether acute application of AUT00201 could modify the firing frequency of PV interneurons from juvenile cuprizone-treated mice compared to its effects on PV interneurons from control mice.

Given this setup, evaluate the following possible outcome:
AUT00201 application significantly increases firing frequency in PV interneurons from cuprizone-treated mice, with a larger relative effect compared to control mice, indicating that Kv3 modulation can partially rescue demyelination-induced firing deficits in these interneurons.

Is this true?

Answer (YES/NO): YES